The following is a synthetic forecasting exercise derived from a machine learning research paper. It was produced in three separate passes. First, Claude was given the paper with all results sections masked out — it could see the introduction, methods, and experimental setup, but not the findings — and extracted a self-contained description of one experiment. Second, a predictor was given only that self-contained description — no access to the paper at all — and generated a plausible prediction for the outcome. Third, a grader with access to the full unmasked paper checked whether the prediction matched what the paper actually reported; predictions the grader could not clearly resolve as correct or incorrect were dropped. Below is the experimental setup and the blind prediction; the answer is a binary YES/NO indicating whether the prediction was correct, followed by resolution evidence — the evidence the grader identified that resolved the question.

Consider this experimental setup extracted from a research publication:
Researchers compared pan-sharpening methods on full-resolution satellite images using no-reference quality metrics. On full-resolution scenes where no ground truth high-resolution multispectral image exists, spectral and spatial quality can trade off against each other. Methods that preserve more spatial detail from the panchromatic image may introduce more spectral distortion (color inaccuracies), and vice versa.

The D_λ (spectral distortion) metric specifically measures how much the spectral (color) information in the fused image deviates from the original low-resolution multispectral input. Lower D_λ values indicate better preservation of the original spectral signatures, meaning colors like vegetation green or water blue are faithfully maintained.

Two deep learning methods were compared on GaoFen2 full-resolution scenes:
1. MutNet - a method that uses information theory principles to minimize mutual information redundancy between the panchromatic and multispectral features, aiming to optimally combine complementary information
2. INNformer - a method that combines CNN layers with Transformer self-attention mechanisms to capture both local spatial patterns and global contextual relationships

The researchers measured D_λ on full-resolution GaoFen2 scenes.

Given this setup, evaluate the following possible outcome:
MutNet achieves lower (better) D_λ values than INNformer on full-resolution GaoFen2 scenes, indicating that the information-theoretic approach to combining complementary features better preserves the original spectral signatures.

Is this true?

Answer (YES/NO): YES